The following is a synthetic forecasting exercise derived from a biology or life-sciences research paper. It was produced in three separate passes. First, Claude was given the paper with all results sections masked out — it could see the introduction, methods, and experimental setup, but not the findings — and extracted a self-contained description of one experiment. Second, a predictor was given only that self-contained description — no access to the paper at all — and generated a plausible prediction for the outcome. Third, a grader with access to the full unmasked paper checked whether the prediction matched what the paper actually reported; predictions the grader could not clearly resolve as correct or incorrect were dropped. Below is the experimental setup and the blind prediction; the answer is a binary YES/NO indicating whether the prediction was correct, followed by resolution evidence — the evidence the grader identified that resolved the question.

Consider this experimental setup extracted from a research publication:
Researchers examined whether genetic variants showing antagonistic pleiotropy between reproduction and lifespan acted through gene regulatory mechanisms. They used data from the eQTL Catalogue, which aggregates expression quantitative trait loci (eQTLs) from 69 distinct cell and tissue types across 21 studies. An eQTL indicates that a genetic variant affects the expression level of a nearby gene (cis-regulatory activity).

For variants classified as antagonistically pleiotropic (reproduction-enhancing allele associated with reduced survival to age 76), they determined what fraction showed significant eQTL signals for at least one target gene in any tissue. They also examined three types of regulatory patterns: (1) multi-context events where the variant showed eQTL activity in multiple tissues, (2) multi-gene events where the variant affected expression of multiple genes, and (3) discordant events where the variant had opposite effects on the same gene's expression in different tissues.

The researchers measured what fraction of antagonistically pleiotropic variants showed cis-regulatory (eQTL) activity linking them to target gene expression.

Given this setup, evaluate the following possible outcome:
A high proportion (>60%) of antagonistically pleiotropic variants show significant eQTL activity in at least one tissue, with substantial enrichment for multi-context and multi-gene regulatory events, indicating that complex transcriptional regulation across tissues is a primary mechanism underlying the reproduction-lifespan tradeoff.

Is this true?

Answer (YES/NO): YES